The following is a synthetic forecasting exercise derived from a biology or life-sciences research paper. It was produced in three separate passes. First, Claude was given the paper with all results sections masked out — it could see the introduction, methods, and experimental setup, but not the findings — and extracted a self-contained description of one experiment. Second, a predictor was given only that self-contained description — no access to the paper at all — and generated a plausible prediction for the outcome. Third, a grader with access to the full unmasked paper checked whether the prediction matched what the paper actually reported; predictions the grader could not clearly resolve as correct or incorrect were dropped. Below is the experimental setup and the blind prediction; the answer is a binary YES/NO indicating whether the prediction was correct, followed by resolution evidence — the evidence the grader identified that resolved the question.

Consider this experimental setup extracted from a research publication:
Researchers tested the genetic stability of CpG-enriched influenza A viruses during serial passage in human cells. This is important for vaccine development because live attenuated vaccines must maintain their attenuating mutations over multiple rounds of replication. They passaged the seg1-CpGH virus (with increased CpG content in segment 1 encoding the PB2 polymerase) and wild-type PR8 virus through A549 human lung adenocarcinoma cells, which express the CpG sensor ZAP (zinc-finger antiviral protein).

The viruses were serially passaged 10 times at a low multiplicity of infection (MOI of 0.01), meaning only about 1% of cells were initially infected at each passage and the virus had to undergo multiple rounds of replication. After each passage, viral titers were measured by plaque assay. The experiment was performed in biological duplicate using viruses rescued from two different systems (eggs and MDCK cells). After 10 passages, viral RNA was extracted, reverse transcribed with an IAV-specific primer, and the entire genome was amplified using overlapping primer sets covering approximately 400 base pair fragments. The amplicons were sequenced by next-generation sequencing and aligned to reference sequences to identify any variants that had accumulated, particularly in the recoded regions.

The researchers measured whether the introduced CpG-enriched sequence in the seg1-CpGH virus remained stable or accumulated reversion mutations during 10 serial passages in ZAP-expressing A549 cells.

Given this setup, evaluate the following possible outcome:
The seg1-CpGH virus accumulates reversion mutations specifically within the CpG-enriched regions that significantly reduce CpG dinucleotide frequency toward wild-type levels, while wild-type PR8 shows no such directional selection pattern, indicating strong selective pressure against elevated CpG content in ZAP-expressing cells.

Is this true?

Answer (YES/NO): NO